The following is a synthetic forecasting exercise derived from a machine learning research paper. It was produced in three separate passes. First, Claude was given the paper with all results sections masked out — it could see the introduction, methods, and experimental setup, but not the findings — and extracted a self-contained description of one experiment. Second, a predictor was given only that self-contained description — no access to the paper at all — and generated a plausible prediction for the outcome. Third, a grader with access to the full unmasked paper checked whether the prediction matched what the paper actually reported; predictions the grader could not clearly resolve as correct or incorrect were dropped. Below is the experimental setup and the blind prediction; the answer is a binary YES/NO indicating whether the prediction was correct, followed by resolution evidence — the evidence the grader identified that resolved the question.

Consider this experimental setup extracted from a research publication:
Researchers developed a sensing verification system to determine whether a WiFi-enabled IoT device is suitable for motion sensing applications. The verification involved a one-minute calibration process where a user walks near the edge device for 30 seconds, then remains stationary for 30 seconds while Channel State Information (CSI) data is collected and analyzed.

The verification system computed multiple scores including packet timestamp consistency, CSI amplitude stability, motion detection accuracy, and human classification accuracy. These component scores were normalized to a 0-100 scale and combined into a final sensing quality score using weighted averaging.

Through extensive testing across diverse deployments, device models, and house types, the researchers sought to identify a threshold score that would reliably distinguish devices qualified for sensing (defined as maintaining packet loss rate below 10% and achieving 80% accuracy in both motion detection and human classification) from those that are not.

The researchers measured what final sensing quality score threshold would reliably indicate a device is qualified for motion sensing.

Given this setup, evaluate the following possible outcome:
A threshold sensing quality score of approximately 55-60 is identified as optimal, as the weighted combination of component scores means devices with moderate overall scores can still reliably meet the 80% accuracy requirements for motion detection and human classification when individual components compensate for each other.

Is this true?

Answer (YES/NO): NO